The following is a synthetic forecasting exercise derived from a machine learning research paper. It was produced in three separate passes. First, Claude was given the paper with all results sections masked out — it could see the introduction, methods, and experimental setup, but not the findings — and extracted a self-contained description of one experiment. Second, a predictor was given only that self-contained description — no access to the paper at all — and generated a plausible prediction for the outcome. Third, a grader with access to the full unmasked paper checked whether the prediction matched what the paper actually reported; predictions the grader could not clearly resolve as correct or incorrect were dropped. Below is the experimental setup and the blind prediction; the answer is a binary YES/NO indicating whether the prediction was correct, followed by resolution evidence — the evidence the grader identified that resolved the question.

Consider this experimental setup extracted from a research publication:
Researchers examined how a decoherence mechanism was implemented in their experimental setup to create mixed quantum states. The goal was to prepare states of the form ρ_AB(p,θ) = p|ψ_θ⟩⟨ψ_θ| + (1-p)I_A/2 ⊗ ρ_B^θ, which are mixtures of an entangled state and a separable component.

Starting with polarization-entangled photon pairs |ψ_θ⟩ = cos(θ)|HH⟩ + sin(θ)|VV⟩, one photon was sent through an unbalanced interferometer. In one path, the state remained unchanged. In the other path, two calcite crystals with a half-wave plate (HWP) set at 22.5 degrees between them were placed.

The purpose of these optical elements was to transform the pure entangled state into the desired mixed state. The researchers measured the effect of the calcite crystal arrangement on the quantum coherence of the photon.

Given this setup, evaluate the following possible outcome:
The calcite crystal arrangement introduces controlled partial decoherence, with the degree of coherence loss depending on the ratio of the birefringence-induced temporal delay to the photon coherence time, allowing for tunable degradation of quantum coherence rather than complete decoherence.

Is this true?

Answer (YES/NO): NO